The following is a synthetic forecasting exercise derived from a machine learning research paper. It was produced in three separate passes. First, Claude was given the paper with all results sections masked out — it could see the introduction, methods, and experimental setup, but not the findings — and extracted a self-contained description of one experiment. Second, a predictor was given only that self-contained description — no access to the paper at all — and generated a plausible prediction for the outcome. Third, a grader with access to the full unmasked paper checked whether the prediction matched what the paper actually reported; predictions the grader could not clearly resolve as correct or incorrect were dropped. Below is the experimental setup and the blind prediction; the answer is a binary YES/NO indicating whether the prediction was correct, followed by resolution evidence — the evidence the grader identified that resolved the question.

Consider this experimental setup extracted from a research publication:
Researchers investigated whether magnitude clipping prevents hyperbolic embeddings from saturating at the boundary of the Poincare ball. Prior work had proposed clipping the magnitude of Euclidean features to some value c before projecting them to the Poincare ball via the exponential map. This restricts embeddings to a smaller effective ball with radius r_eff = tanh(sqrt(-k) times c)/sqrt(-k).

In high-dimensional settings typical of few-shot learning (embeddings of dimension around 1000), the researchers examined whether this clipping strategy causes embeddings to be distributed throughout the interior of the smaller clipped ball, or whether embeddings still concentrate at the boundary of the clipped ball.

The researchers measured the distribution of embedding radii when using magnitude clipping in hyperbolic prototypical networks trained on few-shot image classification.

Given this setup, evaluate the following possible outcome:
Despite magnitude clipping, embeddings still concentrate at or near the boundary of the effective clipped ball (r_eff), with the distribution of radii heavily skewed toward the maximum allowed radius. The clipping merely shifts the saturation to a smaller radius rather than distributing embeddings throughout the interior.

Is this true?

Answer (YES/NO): YES